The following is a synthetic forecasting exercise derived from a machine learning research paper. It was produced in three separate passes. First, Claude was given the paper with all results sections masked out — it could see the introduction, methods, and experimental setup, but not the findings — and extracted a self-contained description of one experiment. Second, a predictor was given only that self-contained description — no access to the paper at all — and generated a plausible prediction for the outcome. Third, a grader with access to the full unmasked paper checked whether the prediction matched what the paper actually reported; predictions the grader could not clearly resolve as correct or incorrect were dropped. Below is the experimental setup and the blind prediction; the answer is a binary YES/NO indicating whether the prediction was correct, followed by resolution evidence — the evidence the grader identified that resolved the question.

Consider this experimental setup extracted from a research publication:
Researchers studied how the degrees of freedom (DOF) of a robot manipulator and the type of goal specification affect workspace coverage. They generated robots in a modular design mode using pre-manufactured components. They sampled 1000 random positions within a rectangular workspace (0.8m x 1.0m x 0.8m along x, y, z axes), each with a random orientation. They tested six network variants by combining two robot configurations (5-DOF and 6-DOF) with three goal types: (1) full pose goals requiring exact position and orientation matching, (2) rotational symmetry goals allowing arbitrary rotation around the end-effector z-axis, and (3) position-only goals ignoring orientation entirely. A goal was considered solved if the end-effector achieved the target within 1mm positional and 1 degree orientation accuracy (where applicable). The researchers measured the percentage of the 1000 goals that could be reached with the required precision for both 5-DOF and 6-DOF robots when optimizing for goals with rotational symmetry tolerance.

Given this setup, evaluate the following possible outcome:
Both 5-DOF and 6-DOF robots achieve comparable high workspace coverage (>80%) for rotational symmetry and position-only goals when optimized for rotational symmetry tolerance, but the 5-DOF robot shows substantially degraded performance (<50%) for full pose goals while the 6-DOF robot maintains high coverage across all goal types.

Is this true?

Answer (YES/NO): NO